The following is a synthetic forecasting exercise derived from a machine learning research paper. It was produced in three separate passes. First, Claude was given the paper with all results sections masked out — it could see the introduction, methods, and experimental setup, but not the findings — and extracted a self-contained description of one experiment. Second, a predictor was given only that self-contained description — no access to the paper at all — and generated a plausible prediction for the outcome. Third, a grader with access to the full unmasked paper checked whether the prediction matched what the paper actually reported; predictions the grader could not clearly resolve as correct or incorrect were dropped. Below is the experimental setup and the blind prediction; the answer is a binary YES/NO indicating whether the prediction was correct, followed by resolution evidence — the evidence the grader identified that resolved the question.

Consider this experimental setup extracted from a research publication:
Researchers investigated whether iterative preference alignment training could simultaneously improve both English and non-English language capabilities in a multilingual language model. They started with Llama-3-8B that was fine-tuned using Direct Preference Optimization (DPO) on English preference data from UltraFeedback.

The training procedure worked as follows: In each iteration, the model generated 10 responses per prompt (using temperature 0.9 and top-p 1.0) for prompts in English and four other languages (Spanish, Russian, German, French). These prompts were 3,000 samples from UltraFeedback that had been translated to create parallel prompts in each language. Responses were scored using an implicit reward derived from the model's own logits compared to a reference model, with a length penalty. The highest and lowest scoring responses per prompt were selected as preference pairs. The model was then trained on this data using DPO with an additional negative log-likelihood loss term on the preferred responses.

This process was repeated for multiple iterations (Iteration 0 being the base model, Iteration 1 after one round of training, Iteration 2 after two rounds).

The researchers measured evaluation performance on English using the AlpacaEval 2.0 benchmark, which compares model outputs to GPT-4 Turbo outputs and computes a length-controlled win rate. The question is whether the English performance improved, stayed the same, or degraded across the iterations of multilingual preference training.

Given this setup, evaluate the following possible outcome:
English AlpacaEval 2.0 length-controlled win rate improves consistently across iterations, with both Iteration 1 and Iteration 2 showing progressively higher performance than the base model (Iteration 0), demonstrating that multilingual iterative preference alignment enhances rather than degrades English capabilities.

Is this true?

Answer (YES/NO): YES